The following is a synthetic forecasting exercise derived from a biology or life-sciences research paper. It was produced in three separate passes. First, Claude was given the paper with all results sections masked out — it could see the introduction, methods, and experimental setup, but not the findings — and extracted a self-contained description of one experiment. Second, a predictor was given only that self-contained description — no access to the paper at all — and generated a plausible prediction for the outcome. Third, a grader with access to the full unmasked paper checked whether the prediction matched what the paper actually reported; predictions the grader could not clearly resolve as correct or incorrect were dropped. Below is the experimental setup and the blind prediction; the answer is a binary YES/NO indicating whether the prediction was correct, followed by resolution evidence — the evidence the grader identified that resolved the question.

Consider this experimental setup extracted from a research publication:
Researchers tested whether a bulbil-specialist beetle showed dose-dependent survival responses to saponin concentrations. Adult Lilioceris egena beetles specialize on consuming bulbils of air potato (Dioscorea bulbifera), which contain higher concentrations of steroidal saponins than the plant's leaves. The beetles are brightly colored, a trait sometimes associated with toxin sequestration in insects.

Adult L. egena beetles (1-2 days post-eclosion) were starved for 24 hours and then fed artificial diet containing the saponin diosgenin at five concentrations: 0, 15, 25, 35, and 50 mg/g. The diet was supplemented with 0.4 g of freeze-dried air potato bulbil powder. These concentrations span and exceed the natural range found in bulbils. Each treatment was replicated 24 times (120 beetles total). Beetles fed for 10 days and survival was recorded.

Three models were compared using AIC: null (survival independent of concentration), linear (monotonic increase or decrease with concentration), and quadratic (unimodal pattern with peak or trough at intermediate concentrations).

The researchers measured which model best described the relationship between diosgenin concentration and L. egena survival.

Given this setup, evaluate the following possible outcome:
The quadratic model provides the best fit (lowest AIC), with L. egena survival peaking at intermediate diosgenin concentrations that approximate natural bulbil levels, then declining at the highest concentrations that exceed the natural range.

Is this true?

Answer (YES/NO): NO